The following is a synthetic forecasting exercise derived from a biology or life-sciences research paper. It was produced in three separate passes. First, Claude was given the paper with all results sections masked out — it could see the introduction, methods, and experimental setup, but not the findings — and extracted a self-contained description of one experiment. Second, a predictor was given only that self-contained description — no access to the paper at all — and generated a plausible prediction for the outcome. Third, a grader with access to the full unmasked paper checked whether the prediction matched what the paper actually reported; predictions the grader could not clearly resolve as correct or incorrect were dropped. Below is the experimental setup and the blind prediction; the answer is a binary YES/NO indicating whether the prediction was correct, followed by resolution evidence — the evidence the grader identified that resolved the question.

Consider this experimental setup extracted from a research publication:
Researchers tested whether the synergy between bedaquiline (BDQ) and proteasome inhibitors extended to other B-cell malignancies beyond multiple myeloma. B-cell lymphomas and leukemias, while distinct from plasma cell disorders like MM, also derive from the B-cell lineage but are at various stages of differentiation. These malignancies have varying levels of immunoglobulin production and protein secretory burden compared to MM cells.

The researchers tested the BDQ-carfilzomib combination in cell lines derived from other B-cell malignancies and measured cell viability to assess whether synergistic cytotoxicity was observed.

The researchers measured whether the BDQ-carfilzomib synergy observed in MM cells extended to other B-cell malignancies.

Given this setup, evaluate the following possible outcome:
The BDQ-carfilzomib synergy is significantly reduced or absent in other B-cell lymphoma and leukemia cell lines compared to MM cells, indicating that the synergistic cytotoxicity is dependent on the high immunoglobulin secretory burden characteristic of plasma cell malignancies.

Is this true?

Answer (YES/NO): NO